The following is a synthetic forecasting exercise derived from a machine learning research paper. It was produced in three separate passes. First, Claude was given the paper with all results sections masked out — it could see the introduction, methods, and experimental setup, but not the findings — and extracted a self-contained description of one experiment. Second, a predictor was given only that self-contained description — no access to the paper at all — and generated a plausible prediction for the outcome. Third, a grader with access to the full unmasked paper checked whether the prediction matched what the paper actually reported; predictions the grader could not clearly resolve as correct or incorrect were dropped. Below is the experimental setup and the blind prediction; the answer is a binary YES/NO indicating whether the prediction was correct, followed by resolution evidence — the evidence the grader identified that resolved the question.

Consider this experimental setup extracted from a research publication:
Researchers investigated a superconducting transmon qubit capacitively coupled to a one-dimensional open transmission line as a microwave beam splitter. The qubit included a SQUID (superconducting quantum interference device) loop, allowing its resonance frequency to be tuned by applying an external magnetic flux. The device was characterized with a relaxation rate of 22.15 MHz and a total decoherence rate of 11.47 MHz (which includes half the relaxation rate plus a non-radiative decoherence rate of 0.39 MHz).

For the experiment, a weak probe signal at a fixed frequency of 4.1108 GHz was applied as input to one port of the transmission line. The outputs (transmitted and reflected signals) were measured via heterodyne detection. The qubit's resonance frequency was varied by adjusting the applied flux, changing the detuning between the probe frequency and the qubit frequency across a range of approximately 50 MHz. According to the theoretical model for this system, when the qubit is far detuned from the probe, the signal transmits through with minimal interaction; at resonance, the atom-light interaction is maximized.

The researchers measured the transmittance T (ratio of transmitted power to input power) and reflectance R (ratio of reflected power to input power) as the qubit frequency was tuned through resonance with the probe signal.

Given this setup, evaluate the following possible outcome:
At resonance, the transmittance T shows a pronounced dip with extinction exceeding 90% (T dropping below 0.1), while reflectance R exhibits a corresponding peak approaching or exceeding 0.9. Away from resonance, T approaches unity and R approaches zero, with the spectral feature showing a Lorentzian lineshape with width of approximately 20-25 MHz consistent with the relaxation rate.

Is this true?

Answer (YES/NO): YES